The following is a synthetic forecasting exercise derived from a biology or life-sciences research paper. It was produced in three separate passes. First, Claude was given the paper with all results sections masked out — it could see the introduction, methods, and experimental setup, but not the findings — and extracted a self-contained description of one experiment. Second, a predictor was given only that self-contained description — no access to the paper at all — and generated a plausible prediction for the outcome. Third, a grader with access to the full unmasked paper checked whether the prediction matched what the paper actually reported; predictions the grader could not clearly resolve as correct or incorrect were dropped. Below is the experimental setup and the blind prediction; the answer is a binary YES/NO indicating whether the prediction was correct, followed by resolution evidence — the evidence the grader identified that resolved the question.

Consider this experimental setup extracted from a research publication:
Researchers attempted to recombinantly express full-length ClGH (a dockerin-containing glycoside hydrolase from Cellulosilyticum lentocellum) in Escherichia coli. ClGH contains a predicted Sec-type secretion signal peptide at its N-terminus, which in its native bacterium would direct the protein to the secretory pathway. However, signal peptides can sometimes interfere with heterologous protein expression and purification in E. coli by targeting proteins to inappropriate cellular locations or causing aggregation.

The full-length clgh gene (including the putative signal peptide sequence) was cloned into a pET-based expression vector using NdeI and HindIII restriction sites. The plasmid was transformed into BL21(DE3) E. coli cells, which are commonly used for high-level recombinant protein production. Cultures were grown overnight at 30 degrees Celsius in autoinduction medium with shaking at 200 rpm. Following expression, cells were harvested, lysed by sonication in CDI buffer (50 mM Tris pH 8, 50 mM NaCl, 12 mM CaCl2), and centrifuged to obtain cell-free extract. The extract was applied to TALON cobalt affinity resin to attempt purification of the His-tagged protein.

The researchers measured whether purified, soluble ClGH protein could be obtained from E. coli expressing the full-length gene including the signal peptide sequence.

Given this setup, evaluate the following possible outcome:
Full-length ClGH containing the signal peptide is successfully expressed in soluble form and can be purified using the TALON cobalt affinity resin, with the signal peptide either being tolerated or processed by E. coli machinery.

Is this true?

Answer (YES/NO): NO